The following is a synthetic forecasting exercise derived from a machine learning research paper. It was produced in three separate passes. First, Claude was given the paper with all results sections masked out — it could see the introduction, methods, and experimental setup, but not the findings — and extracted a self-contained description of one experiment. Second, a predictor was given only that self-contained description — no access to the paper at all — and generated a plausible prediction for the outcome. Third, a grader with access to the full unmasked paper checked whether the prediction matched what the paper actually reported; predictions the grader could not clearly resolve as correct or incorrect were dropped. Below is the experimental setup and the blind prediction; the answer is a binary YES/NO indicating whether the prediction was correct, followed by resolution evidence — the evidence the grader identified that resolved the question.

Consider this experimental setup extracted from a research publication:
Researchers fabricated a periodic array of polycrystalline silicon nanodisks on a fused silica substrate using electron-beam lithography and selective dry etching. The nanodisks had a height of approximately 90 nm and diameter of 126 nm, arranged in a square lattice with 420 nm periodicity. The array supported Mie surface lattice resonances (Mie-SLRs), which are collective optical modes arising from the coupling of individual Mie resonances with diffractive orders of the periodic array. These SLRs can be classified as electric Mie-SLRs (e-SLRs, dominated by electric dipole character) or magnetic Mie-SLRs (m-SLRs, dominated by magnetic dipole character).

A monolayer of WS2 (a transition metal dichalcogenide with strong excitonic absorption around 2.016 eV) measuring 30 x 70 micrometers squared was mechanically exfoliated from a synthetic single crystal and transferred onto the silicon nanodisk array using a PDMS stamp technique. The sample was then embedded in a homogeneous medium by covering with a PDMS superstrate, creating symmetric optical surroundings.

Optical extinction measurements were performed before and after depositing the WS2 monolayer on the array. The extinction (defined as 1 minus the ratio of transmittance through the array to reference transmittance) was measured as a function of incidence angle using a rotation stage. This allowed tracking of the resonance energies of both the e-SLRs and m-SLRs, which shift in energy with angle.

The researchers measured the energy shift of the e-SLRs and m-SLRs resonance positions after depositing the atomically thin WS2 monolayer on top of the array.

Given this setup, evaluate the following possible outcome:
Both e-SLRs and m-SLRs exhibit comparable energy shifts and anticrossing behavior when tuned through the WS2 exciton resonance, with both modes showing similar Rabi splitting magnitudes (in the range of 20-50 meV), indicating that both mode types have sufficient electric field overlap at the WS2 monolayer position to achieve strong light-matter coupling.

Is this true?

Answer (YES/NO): NO